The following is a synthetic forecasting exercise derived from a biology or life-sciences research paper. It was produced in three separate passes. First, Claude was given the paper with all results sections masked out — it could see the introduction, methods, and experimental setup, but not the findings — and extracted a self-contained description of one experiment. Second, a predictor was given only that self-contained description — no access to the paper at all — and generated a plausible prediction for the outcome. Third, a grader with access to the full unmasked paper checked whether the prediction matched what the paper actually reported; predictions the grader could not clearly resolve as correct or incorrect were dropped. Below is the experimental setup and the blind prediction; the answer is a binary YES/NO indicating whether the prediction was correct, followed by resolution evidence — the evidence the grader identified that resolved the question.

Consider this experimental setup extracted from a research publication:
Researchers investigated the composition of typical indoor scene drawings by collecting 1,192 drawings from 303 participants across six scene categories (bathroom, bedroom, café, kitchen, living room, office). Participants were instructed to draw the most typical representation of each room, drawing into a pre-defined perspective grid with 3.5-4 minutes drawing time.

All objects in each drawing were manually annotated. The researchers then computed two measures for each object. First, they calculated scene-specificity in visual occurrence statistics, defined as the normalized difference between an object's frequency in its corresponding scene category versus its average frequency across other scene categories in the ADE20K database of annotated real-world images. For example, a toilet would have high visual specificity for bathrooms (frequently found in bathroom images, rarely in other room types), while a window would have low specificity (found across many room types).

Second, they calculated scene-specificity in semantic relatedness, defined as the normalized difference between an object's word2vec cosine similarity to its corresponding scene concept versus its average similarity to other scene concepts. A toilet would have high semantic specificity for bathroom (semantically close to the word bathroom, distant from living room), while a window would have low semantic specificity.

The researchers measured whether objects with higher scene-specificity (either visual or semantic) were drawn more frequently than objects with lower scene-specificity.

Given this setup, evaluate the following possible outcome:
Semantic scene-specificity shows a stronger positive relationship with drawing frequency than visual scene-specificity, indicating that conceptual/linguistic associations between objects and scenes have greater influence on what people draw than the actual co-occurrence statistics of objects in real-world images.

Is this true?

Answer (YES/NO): NO